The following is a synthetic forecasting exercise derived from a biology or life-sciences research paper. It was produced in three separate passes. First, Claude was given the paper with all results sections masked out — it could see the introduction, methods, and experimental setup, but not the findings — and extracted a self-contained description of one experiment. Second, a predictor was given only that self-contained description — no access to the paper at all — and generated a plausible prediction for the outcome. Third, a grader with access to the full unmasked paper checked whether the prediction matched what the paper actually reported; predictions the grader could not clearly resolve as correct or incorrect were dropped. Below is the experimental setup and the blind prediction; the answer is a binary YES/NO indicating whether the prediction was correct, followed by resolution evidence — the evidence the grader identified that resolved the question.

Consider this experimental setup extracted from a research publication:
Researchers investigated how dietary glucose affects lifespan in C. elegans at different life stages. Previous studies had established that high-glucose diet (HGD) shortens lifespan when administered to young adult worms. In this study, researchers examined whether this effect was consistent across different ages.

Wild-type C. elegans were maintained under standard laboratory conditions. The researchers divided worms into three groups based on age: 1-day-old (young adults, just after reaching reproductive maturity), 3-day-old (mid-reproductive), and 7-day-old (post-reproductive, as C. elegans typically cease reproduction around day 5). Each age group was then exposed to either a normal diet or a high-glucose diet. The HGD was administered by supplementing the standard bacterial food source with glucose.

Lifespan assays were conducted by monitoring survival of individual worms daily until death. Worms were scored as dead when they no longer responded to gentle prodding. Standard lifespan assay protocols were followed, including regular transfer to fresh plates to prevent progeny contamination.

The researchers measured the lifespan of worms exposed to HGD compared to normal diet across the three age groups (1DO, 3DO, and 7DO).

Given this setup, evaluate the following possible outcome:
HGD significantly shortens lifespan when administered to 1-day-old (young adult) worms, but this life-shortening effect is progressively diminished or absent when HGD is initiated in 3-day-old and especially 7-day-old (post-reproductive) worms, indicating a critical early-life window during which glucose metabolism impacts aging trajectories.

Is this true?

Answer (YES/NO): NO